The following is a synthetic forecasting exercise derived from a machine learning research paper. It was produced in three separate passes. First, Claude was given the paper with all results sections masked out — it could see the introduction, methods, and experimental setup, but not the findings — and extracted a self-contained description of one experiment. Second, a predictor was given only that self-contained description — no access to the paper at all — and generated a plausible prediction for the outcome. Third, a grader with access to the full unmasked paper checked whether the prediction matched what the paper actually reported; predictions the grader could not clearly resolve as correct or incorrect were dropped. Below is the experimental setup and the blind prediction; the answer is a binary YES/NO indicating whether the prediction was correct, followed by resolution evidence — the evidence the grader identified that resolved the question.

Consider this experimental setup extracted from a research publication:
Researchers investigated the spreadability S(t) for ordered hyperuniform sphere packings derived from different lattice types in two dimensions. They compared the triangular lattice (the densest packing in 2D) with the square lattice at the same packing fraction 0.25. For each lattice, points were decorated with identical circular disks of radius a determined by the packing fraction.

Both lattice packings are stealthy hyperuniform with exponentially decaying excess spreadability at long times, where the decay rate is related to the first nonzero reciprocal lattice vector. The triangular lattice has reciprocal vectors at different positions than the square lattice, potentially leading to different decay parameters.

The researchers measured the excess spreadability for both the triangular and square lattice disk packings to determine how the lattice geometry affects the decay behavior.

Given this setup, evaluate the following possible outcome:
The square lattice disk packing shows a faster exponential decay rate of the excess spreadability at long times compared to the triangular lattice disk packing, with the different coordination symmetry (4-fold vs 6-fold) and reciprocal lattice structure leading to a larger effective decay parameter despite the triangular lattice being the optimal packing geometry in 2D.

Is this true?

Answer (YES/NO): NO